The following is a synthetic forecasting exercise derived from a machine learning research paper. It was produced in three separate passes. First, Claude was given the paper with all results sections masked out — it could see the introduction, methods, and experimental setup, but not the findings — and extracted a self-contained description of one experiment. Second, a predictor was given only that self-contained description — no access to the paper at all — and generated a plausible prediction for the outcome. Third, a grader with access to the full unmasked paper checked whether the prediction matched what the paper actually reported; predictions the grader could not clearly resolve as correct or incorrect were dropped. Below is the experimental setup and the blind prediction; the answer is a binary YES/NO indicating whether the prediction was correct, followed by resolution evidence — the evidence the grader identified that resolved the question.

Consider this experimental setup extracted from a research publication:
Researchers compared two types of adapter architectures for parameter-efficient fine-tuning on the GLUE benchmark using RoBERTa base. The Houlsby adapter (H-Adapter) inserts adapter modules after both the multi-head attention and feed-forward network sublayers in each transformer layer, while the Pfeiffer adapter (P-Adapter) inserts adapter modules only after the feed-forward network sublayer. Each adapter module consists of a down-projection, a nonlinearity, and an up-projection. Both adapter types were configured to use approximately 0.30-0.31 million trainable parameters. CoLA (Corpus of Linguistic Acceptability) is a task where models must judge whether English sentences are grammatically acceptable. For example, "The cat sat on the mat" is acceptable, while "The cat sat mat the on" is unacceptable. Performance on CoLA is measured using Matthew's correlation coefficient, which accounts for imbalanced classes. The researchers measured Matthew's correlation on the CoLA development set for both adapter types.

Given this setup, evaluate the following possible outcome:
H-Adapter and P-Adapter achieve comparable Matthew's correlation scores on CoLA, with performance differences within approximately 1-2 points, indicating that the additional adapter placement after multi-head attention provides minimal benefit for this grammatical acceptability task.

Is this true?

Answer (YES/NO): YES